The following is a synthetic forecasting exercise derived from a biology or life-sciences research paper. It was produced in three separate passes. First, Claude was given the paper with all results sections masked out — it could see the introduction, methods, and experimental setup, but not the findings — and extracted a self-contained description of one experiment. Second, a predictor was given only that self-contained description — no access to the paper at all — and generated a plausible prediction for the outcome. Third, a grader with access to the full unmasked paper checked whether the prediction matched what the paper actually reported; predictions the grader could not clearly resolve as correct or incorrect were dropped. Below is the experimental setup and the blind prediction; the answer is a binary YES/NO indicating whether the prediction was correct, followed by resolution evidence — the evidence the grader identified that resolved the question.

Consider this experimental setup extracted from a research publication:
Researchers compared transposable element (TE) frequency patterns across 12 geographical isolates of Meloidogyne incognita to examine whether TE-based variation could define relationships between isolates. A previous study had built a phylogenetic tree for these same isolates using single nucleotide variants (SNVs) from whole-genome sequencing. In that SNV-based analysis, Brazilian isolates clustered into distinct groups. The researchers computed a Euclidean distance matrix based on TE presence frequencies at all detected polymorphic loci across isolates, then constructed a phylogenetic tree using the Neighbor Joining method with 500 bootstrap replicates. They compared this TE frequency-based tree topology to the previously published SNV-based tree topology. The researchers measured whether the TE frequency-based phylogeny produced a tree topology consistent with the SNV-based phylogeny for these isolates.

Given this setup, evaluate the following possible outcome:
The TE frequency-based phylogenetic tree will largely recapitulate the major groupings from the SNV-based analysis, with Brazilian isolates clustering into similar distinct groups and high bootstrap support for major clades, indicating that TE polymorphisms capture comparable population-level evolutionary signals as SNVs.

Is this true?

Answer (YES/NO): YES